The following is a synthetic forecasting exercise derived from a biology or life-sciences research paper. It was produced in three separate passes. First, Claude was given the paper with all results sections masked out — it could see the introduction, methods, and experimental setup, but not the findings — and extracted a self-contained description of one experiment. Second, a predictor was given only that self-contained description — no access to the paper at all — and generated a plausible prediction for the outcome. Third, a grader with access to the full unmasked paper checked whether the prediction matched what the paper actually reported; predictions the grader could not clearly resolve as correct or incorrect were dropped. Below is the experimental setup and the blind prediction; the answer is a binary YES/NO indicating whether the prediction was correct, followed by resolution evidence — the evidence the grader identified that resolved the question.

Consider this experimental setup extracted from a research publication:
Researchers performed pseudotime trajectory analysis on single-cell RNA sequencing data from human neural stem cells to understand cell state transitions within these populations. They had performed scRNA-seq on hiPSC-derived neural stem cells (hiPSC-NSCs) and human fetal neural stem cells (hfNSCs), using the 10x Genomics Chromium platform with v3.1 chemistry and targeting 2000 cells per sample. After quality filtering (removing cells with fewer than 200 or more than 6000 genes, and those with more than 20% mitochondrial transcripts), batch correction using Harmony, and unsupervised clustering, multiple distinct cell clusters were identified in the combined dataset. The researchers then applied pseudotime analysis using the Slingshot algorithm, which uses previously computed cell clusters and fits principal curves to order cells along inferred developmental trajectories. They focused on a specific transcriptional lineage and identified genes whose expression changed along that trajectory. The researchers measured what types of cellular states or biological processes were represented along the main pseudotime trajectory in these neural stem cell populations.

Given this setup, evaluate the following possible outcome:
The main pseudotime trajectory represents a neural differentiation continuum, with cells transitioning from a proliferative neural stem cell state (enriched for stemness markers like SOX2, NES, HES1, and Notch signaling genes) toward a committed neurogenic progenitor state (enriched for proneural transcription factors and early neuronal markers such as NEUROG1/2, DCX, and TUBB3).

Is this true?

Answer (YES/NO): NO